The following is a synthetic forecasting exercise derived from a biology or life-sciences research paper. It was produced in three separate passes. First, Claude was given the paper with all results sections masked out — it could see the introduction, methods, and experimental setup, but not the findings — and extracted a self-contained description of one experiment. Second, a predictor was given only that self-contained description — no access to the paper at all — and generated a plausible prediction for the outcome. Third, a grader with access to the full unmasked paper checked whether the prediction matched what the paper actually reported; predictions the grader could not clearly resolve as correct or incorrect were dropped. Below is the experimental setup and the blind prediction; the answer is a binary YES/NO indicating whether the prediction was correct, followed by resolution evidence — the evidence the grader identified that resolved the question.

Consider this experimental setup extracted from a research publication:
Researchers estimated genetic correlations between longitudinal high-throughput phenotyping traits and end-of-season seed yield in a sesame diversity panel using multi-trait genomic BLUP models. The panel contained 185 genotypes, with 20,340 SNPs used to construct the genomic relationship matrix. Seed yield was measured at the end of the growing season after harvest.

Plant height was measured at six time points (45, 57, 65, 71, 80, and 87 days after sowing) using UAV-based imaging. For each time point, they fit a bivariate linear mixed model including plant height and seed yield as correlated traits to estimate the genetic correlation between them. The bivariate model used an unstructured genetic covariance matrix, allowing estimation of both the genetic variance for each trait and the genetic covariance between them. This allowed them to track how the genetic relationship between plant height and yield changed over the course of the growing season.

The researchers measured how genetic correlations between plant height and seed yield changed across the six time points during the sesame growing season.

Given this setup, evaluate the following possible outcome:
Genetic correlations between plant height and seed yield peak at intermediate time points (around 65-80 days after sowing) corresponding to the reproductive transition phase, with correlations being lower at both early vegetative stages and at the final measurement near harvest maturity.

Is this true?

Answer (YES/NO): NO